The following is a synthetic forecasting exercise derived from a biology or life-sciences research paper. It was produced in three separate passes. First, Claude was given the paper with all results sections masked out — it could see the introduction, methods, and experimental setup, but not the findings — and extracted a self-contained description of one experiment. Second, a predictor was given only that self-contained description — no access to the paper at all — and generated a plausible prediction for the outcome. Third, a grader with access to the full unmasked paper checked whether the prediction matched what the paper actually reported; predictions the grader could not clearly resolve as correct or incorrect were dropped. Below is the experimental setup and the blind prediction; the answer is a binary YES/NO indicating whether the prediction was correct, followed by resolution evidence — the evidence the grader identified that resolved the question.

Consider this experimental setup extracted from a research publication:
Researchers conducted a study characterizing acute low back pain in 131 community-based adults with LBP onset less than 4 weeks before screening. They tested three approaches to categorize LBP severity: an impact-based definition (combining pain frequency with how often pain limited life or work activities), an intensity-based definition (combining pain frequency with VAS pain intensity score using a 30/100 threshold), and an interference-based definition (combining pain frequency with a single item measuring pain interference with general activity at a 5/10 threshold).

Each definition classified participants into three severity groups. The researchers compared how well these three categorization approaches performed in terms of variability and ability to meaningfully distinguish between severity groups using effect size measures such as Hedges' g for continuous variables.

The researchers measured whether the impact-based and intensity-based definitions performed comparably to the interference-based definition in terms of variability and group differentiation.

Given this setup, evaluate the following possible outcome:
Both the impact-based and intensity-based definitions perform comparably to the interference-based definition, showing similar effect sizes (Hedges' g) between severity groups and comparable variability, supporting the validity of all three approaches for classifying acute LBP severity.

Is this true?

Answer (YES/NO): NO